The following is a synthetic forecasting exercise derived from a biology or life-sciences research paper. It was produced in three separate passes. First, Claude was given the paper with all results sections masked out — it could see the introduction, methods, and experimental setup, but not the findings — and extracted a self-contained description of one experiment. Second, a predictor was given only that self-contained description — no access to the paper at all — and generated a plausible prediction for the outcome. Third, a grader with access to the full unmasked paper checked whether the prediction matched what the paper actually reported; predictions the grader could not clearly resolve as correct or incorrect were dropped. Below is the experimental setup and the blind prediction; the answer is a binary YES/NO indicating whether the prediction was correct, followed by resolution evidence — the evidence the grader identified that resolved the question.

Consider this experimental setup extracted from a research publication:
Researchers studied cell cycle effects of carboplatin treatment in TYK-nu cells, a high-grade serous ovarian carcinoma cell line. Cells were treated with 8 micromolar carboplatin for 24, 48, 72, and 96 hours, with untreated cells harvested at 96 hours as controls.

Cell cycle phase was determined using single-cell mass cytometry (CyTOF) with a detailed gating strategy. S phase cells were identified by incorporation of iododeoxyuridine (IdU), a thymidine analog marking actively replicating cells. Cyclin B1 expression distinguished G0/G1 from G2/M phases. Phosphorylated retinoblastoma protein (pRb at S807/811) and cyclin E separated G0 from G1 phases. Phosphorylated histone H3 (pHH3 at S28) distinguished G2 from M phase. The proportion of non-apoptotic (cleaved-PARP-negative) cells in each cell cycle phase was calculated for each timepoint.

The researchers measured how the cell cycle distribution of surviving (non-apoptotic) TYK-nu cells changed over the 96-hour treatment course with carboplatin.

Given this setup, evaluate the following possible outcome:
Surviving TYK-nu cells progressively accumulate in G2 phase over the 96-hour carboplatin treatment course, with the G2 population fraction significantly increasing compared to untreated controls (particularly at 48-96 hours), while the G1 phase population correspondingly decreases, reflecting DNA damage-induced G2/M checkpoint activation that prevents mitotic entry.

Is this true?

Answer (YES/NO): NO